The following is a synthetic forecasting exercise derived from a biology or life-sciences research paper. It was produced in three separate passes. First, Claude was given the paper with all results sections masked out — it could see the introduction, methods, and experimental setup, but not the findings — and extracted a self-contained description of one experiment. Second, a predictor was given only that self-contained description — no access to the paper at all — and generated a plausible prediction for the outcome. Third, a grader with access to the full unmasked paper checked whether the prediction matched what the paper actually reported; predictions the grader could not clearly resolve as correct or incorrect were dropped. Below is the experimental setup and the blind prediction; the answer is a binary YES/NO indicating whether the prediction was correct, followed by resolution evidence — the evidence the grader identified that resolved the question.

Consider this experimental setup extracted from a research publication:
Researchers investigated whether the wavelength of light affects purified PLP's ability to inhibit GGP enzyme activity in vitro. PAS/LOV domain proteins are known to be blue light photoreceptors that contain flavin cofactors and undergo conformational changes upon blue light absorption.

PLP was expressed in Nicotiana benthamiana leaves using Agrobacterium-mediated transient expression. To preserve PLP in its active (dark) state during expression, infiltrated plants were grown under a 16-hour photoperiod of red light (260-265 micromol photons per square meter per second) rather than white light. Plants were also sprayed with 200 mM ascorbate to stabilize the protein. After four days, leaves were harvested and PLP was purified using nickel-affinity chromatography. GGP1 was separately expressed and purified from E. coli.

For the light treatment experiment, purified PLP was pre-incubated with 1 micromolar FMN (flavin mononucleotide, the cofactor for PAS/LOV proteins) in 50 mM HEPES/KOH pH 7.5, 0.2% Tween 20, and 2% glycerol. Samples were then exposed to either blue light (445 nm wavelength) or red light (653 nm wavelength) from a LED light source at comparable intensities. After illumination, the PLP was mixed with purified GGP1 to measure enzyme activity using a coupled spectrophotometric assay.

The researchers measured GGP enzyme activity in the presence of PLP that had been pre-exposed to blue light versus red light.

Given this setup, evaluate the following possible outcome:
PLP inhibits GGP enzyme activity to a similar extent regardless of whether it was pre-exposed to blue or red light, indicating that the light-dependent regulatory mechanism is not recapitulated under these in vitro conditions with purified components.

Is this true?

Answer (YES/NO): NO